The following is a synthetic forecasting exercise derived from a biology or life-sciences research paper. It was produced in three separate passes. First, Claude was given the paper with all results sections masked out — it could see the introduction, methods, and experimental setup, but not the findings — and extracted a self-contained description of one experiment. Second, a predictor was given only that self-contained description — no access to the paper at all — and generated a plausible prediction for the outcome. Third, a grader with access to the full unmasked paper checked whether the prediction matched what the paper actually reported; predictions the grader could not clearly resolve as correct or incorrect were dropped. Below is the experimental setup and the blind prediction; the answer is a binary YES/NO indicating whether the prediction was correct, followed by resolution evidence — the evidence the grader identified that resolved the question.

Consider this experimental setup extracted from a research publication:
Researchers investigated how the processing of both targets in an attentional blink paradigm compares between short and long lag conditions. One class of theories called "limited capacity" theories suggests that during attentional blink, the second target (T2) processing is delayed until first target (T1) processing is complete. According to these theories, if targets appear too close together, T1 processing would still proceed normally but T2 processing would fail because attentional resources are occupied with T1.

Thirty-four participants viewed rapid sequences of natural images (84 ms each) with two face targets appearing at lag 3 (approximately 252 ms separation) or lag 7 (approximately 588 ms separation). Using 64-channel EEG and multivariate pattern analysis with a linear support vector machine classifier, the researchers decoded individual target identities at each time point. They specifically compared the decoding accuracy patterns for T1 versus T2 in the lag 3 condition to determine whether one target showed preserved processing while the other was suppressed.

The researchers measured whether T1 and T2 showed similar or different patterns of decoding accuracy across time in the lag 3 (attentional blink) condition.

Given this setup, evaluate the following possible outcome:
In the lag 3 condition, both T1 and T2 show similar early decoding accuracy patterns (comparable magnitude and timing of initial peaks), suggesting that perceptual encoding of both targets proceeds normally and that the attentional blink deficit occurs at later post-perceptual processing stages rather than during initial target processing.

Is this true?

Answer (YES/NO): YES